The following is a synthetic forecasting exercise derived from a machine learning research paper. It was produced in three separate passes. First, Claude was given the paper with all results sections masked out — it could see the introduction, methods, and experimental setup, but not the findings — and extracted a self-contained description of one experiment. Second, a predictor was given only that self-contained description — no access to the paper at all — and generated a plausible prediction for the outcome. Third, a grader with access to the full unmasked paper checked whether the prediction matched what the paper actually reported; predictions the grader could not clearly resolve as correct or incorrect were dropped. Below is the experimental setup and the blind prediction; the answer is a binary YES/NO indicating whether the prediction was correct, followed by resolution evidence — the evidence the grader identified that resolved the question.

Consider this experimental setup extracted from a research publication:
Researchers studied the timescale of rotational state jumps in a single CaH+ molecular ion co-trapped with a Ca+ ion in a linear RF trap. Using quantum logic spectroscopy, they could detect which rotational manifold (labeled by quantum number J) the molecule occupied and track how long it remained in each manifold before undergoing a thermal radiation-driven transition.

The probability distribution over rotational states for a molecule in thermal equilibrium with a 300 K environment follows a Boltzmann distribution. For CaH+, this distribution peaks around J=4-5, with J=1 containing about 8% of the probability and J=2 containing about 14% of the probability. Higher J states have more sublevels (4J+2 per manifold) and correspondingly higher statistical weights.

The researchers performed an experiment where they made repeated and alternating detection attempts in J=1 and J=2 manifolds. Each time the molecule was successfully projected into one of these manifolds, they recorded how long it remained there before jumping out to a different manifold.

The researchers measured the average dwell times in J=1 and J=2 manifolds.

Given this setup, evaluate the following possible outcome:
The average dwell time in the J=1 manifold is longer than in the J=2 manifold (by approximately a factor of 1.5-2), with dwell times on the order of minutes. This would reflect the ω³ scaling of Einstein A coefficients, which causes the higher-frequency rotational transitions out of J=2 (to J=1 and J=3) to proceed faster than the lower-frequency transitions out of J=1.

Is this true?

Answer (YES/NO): NO